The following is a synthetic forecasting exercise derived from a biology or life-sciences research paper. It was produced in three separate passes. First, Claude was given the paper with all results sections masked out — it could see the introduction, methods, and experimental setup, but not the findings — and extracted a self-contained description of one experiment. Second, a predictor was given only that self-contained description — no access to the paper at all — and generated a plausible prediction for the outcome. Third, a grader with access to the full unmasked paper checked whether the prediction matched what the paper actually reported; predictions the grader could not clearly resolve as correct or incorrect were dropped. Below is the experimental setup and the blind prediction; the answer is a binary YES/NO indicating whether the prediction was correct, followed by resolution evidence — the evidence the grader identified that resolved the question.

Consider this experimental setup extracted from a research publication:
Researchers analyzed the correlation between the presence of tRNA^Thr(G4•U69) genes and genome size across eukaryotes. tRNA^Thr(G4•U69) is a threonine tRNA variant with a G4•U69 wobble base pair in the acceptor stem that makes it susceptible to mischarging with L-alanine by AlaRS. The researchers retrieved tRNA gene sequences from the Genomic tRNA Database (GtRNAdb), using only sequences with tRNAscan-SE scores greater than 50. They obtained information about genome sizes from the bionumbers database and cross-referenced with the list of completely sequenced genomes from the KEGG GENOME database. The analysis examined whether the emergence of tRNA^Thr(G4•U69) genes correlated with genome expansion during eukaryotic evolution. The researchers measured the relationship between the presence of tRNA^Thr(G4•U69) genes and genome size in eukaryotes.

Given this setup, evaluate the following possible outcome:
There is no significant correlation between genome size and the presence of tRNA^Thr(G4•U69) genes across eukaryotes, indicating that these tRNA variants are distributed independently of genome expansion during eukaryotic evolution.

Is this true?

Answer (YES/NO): NO